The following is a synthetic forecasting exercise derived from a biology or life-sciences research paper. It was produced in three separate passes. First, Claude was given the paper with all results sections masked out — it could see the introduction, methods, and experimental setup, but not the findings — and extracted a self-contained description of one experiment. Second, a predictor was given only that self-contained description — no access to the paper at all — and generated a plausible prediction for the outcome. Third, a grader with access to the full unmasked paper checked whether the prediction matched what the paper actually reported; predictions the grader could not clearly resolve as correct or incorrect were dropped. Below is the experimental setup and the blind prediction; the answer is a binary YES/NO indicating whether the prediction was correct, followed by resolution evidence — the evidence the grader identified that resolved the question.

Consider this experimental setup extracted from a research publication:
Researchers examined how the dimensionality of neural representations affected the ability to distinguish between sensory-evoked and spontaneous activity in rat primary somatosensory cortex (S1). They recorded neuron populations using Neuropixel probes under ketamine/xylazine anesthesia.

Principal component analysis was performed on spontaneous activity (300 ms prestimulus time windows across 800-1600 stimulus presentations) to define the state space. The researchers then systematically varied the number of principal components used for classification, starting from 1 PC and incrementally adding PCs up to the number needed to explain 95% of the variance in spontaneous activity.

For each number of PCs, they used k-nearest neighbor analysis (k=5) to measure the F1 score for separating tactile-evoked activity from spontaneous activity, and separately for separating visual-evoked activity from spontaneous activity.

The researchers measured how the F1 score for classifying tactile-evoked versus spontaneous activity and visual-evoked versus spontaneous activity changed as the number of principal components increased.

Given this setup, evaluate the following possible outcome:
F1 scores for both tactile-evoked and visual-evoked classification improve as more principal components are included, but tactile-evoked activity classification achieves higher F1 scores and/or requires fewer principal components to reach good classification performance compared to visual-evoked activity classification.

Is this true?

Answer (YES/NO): YES